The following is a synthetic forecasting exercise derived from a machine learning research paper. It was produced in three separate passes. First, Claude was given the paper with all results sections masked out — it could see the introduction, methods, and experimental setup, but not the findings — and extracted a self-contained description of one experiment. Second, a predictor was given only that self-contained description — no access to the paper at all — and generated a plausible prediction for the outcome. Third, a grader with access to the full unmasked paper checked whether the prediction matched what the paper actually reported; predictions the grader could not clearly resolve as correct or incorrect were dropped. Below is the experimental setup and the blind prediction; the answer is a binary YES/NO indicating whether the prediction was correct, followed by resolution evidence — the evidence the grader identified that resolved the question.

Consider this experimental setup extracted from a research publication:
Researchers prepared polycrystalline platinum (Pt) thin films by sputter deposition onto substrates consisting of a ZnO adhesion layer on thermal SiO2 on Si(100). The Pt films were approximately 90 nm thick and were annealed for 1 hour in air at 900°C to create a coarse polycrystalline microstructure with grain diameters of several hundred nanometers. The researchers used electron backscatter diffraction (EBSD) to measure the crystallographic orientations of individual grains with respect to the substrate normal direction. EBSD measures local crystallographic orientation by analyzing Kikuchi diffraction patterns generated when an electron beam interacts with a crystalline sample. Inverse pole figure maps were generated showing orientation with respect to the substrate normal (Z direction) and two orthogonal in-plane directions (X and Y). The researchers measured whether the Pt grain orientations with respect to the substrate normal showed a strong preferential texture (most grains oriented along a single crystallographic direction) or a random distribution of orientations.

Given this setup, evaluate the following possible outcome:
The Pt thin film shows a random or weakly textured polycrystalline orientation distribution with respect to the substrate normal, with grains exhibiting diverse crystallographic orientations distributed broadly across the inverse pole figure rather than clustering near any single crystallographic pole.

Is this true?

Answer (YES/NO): NO